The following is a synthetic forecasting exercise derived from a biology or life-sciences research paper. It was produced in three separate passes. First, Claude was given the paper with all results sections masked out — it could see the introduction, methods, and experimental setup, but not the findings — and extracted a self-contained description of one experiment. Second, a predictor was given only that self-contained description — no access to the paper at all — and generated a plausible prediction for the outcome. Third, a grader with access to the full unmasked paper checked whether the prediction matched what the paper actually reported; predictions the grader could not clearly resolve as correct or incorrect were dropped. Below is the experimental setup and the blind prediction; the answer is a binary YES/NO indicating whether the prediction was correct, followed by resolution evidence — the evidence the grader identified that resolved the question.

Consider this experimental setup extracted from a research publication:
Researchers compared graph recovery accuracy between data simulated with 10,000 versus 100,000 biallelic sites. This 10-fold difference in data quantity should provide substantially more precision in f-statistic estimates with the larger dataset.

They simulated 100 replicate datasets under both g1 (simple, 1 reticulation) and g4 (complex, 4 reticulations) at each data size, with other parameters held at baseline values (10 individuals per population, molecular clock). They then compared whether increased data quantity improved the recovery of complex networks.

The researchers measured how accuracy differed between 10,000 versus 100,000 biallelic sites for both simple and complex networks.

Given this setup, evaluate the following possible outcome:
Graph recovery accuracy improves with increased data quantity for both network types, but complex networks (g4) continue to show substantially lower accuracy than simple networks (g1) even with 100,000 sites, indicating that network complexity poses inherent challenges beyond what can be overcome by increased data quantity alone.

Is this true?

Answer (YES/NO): NO